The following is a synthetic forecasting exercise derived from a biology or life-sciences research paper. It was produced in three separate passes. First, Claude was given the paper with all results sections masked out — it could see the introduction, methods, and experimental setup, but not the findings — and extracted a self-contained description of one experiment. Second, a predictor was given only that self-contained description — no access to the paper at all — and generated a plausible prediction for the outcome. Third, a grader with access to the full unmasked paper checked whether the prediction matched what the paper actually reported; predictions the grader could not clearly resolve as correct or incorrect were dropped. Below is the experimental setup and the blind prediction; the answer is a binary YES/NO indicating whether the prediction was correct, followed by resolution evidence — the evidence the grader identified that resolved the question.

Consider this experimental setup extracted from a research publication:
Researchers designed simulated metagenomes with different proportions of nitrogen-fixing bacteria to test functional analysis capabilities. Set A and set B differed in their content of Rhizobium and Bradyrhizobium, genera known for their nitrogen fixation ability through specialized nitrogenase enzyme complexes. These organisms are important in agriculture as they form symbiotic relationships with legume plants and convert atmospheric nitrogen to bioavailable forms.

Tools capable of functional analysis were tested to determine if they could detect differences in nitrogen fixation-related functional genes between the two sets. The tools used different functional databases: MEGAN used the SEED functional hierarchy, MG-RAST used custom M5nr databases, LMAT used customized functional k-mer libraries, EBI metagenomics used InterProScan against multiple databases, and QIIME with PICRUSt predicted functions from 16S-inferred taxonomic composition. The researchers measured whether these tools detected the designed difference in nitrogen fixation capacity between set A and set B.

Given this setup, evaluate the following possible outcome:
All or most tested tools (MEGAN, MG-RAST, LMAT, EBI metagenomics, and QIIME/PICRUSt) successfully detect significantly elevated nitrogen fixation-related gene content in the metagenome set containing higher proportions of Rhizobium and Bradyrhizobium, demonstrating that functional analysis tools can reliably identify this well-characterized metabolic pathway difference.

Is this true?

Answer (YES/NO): NO